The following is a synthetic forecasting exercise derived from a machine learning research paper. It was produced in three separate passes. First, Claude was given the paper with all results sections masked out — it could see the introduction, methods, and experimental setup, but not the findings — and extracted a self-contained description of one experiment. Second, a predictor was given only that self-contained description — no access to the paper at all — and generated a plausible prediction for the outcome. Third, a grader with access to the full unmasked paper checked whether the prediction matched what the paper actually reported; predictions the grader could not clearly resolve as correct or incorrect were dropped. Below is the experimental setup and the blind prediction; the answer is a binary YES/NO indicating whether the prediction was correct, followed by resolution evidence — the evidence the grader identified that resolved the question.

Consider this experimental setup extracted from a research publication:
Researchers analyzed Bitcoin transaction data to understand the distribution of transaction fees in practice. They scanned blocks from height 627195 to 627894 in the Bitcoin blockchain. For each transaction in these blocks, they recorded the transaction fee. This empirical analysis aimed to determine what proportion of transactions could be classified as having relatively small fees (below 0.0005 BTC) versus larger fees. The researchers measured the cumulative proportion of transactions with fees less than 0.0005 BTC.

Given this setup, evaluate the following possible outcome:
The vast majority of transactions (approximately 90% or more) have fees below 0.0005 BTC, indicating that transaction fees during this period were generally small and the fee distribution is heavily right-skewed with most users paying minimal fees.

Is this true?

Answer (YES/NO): YES